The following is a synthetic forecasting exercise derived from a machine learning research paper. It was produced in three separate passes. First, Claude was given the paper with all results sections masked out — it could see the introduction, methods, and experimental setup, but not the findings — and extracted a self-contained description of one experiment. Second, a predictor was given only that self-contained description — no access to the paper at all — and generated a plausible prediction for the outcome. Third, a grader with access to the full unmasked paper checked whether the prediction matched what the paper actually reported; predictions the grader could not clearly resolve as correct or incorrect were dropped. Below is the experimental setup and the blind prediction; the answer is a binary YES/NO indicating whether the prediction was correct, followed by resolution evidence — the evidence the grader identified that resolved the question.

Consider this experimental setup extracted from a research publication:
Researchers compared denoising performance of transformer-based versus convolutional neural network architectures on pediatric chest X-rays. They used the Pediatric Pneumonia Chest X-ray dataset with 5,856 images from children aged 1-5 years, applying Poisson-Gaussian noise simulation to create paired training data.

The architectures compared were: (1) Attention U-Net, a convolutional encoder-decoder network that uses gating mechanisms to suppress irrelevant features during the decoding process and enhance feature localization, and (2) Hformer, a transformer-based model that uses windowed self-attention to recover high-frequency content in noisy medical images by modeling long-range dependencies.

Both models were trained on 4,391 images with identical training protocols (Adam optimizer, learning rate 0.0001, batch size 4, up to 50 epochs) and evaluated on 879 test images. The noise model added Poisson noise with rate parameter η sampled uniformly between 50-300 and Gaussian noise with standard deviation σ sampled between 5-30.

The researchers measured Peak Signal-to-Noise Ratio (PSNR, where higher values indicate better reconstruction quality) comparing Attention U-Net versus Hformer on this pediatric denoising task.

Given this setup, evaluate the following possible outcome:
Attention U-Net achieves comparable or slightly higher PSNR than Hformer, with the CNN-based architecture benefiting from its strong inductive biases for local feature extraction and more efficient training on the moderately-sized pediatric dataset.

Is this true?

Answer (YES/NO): NO